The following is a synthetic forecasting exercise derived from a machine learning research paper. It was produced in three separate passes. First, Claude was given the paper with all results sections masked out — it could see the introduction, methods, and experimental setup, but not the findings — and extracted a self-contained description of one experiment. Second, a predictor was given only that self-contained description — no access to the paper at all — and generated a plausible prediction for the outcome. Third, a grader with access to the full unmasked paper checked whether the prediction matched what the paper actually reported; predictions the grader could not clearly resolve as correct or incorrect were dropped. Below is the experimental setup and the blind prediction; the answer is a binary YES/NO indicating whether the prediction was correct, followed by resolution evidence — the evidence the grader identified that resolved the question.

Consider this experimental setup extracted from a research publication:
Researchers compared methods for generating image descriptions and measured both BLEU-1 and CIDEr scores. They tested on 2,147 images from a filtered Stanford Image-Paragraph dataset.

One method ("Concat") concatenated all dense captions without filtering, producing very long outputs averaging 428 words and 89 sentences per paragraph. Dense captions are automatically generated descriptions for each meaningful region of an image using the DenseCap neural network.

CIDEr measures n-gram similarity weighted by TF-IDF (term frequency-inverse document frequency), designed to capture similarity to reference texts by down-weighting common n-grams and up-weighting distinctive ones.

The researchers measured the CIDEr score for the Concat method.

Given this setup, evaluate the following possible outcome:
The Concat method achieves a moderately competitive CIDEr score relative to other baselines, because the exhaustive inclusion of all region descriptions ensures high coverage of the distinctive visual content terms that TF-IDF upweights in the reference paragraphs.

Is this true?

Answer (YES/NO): NO